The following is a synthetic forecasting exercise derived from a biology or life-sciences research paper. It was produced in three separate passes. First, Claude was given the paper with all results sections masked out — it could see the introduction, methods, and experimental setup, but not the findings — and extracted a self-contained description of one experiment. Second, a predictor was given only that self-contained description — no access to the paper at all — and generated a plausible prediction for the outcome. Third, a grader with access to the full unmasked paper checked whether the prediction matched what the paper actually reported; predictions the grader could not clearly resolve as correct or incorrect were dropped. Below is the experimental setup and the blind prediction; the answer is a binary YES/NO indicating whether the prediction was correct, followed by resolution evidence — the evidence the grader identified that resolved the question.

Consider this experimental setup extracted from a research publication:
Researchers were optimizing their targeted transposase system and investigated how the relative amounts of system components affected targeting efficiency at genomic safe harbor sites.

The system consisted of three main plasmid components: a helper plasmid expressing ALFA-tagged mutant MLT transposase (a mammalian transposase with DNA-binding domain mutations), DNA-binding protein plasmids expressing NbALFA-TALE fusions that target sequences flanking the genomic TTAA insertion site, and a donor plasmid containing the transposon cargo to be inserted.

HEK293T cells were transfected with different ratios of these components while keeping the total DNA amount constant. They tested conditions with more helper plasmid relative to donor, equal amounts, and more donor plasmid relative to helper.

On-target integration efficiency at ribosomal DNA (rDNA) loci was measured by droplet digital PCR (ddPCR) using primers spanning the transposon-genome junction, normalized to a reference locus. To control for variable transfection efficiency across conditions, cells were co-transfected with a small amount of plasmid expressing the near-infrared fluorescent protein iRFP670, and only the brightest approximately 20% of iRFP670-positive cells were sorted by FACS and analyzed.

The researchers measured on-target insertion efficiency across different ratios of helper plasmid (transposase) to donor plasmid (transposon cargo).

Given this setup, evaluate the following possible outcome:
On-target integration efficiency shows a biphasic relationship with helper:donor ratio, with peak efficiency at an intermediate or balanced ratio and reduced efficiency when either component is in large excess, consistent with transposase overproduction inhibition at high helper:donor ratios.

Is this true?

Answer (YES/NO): YES